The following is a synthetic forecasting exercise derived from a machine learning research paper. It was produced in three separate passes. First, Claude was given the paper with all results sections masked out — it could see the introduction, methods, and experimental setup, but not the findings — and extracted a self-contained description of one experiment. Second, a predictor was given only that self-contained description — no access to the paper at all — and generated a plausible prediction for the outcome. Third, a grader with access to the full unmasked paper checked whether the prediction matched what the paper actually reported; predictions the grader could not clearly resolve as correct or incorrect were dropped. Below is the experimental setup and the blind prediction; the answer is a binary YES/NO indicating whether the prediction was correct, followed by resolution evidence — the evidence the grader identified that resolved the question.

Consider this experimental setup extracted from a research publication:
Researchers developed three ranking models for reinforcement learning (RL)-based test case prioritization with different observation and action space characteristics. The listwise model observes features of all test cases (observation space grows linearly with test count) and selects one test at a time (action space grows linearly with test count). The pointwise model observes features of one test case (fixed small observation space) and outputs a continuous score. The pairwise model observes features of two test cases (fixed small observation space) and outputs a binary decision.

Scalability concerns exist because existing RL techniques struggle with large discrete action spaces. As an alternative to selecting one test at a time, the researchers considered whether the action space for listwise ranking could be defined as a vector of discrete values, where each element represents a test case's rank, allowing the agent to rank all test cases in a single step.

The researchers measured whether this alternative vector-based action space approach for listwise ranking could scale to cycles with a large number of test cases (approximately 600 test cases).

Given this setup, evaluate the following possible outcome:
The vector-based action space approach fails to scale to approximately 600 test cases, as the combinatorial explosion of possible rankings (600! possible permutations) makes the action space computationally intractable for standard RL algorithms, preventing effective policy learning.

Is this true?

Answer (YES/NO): NO